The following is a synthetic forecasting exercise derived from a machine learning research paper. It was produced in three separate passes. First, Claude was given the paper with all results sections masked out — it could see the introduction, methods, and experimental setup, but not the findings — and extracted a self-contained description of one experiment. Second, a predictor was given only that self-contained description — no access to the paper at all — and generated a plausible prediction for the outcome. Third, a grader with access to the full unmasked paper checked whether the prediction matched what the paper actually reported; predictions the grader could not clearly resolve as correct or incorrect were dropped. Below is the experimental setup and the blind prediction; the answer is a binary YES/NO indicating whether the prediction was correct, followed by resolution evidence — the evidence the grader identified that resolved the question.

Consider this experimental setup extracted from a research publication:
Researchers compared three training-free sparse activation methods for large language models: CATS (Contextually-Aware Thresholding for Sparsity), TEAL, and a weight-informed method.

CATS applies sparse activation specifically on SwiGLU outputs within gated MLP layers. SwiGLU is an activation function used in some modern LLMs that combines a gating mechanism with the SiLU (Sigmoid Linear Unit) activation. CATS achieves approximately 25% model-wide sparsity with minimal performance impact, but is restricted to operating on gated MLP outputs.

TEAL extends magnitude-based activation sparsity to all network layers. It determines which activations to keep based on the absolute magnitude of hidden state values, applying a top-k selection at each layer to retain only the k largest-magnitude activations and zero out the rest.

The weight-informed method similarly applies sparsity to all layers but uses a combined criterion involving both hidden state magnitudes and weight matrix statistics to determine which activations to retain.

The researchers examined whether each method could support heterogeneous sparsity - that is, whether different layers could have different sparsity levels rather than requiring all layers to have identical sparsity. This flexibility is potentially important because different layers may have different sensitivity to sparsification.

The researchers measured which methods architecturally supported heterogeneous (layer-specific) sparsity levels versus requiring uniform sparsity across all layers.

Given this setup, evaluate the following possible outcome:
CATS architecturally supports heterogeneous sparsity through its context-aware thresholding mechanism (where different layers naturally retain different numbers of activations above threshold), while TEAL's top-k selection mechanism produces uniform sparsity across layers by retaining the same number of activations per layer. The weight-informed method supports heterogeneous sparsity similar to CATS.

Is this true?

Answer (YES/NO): NO